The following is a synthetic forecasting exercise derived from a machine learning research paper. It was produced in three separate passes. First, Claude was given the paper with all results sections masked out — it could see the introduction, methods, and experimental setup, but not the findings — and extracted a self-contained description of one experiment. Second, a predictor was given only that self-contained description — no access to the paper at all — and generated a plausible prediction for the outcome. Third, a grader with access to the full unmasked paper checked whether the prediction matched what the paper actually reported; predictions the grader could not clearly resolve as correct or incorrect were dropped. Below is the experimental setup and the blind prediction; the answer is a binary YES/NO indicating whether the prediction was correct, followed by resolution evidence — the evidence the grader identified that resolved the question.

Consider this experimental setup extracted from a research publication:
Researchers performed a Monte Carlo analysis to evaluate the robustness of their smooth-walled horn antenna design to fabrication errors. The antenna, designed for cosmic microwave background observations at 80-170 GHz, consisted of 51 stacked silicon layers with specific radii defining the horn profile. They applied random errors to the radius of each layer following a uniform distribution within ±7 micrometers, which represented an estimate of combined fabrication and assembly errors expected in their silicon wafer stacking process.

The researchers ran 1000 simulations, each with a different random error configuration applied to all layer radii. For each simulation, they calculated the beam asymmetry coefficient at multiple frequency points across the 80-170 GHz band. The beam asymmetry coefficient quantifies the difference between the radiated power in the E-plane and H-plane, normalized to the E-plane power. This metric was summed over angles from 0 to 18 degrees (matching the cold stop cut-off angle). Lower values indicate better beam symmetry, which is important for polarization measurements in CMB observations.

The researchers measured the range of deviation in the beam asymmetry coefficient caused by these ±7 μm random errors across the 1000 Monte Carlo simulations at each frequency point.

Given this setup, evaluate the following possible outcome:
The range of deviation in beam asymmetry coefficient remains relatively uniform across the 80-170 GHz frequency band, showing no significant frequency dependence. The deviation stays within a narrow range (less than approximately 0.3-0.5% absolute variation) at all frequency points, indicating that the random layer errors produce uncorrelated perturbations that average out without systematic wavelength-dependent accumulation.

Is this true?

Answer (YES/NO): NO